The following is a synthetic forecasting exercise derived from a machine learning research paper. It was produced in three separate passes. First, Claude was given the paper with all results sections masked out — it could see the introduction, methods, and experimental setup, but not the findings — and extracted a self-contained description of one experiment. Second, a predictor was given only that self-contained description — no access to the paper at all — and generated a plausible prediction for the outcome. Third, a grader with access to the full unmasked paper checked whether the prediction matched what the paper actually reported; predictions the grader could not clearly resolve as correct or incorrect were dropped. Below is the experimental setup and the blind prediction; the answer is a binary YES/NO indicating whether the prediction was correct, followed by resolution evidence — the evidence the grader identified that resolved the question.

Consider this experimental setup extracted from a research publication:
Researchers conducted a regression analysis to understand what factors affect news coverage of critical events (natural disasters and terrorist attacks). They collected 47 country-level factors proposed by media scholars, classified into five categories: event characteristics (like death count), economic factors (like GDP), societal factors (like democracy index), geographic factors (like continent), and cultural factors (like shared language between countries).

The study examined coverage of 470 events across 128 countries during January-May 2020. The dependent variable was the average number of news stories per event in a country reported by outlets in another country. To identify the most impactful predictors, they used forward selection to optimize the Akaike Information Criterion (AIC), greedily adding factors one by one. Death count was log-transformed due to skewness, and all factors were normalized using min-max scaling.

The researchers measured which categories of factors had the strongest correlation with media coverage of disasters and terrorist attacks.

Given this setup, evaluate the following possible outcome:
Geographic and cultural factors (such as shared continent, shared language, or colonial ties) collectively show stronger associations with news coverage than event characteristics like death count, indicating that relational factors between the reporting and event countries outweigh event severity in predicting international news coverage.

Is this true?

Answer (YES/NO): NO